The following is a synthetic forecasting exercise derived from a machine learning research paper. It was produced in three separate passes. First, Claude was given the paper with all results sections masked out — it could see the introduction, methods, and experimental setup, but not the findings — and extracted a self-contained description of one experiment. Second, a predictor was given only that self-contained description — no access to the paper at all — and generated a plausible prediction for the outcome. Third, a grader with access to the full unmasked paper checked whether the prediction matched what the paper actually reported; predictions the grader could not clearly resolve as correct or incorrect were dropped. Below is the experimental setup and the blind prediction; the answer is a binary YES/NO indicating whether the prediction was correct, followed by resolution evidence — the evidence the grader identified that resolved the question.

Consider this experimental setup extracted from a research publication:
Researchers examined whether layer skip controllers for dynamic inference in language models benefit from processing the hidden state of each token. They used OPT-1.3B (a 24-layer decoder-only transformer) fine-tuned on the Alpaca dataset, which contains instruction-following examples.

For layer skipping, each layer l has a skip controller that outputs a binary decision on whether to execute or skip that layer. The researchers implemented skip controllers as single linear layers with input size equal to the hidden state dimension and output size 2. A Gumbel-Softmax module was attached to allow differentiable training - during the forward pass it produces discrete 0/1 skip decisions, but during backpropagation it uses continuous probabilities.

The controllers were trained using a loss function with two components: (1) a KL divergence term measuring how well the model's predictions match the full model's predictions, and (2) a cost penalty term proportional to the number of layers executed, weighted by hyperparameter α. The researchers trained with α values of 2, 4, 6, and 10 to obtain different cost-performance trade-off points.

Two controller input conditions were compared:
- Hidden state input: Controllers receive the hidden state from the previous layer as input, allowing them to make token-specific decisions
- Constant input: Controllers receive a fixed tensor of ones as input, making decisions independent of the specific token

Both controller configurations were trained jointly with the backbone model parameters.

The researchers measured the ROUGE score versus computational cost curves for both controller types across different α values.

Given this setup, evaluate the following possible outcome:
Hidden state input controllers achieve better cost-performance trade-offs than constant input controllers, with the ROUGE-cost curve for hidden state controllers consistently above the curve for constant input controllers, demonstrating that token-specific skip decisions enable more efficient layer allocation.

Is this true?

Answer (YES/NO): NO